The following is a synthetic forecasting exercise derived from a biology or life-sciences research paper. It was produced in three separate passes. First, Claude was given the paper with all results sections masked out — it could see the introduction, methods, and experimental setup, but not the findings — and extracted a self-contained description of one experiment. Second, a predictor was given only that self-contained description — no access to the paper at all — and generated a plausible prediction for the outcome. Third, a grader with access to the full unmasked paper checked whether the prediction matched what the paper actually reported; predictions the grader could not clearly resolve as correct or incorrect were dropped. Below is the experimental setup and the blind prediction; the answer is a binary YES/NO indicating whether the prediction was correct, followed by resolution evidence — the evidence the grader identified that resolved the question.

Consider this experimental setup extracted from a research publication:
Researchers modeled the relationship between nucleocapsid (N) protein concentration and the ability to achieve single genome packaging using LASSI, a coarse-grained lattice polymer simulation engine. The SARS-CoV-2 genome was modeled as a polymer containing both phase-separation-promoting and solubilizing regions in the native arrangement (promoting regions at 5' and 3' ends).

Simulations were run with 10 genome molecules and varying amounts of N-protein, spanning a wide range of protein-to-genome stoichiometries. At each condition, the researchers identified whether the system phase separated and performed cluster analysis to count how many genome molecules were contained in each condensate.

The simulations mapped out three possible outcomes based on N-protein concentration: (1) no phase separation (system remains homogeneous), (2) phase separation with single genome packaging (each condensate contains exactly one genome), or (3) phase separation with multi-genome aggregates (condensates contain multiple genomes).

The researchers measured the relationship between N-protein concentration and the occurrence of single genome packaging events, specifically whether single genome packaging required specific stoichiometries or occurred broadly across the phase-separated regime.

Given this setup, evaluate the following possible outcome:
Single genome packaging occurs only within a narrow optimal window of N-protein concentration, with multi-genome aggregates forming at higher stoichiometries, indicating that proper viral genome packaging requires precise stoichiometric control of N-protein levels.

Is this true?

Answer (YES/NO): YES